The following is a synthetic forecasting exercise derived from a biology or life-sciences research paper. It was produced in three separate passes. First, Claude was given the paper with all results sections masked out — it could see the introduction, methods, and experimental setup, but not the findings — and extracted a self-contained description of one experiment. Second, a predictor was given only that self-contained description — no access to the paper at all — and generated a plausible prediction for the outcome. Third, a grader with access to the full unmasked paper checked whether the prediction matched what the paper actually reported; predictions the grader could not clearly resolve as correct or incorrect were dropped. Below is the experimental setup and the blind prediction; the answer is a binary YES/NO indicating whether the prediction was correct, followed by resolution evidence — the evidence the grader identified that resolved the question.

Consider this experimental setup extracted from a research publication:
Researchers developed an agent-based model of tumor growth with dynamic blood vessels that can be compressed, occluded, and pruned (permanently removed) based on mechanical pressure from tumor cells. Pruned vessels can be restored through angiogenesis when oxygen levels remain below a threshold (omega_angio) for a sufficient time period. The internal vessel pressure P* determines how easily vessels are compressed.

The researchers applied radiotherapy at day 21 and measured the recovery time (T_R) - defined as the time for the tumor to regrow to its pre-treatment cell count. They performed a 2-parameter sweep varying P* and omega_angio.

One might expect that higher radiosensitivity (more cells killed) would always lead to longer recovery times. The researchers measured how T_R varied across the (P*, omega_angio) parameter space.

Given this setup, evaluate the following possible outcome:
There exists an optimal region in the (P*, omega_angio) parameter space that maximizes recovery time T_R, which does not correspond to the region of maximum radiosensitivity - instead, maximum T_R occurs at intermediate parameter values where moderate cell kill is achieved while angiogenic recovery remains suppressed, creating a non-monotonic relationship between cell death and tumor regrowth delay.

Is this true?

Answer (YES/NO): NO